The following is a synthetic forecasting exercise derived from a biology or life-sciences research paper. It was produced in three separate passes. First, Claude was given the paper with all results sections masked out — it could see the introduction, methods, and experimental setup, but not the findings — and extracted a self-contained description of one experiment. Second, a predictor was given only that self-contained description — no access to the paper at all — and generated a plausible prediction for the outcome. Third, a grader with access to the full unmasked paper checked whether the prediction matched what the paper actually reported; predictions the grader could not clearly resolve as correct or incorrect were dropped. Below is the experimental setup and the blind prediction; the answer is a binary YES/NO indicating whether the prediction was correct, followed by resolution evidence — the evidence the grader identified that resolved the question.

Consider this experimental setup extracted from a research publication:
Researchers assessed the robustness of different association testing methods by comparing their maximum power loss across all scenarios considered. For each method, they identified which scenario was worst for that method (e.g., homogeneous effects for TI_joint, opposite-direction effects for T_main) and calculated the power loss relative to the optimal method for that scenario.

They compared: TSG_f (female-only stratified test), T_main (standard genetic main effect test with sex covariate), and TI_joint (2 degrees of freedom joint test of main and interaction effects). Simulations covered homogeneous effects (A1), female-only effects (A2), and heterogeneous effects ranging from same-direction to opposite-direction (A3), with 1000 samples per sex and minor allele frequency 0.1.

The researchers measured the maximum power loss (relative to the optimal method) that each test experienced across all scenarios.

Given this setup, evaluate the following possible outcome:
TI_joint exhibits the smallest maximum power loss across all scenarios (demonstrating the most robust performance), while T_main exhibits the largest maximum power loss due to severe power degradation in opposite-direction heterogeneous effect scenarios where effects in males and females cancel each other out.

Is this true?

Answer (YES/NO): YES